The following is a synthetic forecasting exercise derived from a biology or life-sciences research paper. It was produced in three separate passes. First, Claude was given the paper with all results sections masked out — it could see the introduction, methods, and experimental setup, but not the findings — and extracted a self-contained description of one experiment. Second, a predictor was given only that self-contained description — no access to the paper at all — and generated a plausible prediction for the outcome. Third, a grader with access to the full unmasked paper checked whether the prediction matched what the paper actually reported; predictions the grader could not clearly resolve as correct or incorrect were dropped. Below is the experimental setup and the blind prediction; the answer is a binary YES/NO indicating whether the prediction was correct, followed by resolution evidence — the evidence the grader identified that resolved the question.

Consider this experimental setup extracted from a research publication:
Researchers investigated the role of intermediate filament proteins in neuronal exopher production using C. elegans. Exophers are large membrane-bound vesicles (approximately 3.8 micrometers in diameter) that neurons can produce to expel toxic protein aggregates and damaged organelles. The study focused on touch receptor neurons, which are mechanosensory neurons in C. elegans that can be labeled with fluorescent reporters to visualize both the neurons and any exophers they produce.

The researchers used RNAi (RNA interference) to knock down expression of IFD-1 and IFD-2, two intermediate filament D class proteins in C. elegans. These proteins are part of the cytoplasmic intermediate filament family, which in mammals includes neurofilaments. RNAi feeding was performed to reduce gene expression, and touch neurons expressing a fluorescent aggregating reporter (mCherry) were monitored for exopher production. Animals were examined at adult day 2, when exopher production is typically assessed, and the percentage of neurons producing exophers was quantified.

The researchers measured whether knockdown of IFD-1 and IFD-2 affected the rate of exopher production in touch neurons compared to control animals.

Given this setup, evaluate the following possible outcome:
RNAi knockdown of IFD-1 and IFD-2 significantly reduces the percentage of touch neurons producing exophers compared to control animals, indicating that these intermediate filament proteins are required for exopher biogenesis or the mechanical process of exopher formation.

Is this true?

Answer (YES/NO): YES